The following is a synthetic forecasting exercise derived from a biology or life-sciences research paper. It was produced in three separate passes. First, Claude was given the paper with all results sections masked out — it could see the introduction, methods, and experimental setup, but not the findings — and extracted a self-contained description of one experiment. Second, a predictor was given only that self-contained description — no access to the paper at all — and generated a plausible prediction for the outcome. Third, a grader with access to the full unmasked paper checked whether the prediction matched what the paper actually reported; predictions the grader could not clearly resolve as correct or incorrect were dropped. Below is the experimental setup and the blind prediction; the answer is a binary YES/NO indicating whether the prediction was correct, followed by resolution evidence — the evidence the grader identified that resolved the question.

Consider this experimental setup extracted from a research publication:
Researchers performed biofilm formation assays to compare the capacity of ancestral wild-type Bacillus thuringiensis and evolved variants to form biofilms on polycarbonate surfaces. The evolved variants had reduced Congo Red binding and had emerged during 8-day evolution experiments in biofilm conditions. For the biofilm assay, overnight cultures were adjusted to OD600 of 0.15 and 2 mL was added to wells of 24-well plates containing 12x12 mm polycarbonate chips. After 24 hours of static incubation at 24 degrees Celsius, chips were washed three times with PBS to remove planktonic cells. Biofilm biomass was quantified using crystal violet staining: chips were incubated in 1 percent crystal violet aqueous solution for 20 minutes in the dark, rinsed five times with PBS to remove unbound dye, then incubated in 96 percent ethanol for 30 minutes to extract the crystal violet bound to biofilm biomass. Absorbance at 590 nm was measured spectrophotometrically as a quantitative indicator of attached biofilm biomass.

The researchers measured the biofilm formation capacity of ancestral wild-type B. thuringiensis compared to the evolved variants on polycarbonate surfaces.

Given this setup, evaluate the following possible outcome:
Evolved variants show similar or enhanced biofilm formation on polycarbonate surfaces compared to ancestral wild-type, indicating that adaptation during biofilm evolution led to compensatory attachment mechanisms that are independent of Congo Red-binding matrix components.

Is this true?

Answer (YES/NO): NO